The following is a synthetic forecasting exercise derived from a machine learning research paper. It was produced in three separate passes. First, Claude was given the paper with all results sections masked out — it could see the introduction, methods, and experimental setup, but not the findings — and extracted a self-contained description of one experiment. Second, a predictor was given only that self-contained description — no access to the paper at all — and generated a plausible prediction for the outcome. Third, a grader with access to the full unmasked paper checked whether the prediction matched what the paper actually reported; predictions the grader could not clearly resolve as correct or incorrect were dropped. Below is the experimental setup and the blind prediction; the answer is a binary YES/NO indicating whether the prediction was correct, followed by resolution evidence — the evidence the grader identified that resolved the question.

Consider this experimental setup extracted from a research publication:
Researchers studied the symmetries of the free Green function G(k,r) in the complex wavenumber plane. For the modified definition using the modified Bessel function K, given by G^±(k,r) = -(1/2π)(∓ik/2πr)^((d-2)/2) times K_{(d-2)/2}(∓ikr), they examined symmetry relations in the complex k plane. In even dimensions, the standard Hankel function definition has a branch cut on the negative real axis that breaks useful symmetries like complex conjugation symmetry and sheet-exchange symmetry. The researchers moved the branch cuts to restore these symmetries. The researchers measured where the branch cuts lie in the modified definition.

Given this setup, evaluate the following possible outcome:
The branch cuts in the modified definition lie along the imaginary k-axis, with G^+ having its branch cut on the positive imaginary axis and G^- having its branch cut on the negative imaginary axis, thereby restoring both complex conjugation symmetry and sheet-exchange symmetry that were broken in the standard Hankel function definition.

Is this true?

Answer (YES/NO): NO